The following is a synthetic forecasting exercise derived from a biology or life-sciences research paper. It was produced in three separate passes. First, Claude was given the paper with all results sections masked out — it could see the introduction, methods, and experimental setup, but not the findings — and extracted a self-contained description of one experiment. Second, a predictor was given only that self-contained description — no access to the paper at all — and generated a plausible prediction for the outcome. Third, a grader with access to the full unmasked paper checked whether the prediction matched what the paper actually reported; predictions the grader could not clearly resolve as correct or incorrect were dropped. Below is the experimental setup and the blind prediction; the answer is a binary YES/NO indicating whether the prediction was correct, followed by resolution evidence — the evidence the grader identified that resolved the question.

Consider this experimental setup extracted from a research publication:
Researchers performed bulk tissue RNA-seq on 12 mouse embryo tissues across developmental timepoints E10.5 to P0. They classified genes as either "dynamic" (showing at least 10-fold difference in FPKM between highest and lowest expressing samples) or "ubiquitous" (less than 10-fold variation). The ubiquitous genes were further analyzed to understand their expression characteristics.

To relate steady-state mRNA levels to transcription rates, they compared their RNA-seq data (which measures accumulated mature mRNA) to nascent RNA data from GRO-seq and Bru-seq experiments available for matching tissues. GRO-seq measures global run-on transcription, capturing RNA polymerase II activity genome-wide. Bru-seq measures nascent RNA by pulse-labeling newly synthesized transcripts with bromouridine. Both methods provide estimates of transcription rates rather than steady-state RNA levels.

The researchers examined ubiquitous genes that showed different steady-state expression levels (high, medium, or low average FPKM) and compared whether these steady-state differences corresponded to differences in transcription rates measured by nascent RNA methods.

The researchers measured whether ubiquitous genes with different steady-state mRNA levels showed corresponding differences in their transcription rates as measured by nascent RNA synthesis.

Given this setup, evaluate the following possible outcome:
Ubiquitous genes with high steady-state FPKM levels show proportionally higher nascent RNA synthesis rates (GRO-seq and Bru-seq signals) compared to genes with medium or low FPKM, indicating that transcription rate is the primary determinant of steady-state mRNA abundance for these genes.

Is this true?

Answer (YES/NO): NO